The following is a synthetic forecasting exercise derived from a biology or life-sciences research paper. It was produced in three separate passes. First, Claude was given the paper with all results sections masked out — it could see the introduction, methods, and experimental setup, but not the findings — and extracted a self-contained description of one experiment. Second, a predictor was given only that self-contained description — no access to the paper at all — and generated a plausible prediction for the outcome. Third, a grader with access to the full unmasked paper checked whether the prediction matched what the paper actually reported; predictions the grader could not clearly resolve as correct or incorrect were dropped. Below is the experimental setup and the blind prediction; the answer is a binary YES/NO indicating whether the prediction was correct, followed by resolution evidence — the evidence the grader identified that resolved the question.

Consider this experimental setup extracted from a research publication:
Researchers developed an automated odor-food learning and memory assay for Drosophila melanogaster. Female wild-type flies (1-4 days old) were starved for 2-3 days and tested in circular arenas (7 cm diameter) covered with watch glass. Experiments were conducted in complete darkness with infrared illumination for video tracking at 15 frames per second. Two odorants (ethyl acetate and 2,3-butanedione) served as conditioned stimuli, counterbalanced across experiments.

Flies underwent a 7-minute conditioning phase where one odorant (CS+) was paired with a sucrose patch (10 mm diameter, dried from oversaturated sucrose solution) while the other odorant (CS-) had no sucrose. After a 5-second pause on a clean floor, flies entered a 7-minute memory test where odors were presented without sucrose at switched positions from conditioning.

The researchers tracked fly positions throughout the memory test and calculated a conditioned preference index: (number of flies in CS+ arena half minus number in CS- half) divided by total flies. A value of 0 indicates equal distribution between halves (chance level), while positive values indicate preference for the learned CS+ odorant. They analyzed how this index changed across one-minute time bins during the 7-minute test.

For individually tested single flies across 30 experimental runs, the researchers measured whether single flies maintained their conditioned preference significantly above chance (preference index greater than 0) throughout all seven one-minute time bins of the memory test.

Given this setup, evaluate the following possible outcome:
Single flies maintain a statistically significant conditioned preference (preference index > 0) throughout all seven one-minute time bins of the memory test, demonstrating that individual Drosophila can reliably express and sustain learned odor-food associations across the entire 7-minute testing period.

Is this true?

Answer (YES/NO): NO